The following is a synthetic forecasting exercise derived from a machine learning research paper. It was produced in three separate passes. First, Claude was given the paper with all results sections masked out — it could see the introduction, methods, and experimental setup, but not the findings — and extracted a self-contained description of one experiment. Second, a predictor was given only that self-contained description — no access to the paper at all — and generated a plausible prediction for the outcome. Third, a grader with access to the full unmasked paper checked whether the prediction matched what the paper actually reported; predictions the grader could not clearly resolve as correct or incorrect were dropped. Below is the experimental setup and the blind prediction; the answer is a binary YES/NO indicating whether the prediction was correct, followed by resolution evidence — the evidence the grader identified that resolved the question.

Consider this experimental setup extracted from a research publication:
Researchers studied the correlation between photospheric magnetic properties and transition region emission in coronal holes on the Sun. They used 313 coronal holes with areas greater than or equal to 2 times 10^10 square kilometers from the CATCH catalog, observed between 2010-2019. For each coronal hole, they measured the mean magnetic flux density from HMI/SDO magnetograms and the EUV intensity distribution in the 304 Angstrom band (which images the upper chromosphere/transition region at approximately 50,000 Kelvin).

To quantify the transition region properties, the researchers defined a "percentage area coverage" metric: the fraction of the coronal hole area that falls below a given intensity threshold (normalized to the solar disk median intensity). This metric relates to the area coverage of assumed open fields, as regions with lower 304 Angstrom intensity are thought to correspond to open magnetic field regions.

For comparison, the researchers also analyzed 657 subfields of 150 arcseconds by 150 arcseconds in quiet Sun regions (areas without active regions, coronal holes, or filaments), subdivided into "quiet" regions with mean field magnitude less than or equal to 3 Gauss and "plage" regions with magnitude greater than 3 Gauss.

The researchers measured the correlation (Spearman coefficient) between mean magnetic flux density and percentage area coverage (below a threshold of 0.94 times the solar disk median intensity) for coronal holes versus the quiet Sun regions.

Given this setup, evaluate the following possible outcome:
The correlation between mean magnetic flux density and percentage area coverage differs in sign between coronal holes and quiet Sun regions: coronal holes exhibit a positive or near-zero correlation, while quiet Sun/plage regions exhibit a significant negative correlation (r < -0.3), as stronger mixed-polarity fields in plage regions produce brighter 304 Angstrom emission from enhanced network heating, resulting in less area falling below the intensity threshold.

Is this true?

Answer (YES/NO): NO